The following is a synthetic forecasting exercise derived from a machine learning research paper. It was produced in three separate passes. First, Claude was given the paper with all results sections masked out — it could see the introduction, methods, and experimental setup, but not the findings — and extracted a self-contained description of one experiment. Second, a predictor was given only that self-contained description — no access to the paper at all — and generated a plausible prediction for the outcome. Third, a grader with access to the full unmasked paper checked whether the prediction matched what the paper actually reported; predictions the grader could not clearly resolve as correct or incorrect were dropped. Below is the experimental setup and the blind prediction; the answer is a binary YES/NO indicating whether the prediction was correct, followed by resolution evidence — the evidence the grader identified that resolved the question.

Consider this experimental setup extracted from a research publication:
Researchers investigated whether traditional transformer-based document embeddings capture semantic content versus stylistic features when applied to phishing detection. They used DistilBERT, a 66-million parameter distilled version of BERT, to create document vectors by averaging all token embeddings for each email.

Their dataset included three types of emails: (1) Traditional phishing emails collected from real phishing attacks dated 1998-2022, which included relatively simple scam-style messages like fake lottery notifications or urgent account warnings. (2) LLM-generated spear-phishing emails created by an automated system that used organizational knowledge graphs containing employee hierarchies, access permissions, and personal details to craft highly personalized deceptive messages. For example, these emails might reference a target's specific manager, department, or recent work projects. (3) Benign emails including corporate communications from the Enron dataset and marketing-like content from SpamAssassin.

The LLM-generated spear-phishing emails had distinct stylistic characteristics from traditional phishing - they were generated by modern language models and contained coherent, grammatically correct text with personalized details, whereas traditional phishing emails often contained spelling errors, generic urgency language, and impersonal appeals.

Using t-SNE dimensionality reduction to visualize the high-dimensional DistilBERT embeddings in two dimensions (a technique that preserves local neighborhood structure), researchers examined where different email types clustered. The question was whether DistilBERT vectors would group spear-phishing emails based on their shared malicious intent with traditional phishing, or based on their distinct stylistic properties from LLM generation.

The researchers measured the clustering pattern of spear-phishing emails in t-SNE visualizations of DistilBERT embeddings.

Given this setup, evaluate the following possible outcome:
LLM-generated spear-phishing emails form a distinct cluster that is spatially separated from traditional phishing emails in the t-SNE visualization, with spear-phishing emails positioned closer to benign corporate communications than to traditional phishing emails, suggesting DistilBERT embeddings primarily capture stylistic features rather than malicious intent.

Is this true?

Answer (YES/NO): NO